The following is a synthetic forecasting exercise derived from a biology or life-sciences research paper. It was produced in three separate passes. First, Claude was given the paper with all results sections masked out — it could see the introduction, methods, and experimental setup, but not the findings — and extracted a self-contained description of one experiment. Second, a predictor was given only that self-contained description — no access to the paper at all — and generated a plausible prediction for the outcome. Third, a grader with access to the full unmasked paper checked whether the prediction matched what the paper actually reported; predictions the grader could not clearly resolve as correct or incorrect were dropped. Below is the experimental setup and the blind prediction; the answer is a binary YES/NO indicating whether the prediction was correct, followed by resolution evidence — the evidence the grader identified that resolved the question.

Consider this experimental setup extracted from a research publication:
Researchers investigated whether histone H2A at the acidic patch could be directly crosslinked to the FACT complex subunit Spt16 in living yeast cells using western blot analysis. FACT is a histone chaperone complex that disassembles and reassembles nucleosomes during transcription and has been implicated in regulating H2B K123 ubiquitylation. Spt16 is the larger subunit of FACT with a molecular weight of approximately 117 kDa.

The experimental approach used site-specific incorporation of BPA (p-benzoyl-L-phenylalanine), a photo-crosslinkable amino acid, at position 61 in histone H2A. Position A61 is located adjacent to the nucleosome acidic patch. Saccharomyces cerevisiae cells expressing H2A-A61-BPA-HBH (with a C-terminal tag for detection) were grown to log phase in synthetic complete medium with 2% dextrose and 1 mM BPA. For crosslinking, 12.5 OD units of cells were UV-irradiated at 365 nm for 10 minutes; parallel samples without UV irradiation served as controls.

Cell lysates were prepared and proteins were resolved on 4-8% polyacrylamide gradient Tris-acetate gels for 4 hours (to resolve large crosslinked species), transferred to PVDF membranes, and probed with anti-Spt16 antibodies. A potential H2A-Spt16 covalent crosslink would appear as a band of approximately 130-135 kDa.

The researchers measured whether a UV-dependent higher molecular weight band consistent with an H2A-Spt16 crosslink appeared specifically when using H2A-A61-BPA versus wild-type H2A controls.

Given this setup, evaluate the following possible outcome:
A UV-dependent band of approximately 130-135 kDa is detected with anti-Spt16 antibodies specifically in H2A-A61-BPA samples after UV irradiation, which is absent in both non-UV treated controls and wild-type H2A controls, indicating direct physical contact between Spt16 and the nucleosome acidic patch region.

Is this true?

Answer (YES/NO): YES